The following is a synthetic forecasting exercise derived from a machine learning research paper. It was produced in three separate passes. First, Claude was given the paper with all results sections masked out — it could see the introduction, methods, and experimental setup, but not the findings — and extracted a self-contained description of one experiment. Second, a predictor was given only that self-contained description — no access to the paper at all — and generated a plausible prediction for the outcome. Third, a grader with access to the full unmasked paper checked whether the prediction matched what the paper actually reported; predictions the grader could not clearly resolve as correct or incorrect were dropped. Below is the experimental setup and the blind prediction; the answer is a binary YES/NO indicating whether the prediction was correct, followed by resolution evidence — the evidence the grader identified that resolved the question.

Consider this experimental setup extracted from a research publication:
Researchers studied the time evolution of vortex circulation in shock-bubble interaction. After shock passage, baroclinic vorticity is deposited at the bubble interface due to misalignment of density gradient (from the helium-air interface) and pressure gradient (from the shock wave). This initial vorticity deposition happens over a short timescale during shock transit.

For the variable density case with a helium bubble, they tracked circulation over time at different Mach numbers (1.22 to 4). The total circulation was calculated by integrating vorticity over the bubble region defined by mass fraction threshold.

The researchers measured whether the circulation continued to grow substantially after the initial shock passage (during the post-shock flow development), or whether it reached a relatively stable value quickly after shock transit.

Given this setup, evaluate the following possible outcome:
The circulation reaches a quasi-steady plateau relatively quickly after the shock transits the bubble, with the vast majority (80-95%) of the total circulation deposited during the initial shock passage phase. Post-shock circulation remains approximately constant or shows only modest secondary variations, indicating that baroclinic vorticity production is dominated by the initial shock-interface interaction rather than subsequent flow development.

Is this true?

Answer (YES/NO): YES